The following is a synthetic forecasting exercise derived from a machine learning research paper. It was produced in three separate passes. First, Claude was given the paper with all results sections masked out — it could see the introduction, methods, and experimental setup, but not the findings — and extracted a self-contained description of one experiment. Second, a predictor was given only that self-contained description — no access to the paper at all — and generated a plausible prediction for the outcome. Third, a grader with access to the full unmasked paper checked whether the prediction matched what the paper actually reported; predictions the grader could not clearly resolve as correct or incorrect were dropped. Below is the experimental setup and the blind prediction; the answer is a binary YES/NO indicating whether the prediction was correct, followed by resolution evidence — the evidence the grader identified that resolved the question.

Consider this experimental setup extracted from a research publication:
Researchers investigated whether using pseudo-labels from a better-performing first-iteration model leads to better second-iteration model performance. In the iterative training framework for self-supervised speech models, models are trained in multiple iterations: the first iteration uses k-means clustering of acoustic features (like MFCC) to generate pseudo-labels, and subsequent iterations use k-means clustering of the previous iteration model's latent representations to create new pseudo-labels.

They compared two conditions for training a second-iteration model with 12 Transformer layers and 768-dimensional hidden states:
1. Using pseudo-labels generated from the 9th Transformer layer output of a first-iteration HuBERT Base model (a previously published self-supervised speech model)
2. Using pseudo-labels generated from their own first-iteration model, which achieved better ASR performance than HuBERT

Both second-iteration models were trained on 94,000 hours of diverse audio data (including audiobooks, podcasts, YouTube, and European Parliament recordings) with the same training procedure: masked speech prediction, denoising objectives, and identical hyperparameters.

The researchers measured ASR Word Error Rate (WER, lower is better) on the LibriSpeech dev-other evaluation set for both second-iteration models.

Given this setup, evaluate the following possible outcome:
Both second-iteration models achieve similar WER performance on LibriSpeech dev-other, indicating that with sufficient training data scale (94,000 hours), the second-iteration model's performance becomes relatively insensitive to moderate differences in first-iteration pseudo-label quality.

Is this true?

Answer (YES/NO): NO